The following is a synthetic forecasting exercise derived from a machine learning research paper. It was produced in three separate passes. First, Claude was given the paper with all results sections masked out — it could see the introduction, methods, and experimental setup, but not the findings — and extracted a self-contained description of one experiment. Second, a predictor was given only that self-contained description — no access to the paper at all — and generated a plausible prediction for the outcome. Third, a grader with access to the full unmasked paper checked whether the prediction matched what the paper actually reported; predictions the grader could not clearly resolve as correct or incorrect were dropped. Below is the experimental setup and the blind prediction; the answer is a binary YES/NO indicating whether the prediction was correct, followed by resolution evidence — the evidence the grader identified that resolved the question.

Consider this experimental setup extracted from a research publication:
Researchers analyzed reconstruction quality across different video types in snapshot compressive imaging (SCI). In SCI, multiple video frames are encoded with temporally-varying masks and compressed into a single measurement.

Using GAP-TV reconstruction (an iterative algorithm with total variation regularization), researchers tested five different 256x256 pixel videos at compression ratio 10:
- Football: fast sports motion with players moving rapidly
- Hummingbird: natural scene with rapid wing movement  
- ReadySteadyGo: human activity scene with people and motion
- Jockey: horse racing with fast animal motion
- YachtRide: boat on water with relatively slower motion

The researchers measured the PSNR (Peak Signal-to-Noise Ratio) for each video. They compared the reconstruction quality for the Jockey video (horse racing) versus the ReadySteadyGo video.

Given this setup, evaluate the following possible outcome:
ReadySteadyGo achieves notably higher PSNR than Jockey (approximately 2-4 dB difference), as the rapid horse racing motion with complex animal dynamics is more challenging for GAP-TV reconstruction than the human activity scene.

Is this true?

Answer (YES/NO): NO